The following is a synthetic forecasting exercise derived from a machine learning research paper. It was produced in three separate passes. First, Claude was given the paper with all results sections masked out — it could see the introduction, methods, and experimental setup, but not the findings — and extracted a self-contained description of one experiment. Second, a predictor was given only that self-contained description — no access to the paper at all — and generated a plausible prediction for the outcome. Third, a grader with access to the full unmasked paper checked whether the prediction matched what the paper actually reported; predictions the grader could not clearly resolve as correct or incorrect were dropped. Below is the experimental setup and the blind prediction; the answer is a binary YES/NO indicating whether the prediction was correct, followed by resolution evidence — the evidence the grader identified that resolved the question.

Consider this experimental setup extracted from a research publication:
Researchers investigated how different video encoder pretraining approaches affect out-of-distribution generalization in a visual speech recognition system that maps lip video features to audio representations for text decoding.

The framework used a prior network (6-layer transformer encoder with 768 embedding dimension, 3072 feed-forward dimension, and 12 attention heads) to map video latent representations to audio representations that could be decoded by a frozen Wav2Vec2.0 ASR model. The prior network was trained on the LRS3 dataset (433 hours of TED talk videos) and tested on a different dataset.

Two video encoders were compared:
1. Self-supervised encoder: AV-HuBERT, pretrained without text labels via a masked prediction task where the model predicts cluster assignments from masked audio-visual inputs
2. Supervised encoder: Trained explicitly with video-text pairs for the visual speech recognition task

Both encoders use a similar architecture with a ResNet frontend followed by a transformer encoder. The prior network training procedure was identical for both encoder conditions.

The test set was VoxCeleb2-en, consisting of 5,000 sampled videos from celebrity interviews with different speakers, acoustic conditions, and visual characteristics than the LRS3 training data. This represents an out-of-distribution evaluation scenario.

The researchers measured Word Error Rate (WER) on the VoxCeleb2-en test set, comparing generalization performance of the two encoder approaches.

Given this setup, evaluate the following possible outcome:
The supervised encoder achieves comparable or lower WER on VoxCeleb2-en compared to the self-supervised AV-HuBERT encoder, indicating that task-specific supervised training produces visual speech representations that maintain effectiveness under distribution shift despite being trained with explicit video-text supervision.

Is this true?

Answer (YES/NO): NO